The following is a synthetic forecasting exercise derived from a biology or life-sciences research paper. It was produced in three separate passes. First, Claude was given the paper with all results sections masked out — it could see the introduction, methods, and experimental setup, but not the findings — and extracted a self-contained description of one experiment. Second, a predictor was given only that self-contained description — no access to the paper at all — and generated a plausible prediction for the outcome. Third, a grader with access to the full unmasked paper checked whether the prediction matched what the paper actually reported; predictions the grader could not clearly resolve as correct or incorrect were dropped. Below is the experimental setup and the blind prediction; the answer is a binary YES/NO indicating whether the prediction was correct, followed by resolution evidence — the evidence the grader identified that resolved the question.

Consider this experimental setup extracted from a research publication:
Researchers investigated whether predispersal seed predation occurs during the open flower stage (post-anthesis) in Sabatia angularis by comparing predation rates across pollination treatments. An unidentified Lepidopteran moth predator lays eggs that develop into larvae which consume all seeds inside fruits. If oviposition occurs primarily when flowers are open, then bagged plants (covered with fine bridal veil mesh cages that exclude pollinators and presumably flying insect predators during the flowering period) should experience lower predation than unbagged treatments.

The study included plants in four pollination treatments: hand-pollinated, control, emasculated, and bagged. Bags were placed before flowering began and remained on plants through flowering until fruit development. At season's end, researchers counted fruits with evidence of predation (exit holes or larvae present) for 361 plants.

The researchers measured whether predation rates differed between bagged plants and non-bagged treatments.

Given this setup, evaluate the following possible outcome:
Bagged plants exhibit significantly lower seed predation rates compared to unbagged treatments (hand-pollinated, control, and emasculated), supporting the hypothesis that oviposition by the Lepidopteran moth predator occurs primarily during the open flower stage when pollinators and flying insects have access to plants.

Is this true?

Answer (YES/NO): NO